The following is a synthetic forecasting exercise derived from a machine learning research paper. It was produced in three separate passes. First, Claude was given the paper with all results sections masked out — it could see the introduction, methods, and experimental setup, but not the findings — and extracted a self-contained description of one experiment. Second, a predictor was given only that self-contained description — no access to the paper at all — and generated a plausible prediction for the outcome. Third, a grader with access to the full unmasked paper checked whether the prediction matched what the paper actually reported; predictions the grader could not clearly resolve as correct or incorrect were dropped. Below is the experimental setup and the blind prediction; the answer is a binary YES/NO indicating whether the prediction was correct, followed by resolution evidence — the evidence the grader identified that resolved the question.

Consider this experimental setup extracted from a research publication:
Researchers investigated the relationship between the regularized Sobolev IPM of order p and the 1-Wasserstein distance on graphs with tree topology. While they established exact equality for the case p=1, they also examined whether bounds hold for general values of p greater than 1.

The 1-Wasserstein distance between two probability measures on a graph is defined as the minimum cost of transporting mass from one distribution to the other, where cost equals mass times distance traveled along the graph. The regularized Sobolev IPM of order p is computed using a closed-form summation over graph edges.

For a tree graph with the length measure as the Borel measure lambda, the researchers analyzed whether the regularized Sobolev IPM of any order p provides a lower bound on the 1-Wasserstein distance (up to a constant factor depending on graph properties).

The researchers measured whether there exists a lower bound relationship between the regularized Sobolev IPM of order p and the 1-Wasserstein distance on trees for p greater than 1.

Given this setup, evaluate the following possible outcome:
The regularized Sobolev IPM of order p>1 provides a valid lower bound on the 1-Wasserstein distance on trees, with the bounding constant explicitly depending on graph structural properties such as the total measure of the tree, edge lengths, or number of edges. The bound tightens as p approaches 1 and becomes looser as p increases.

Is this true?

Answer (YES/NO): NO